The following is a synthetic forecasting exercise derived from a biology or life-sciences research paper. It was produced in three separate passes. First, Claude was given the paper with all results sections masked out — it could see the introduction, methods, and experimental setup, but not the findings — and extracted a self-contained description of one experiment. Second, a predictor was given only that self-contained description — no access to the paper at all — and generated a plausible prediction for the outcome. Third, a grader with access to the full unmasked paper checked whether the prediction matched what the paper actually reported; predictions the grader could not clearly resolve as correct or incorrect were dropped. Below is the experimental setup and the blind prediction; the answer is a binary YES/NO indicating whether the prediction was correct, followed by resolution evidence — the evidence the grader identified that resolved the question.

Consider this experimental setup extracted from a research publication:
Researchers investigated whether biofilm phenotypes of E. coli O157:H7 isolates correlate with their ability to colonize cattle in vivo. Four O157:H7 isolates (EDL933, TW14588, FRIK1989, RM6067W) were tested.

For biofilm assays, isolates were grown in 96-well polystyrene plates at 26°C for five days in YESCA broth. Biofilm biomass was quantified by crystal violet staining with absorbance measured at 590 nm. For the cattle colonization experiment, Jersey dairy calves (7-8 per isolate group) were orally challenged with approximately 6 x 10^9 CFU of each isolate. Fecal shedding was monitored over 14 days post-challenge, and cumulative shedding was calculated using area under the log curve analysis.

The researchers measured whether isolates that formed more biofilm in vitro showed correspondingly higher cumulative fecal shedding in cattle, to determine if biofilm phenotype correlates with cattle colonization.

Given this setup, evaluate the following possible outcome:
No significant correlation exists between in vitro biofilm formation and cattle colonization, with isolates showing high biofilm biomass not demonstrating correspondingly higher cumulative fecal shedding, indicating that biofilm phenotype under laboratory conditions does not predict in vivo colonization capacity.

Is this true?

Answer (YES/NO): YES